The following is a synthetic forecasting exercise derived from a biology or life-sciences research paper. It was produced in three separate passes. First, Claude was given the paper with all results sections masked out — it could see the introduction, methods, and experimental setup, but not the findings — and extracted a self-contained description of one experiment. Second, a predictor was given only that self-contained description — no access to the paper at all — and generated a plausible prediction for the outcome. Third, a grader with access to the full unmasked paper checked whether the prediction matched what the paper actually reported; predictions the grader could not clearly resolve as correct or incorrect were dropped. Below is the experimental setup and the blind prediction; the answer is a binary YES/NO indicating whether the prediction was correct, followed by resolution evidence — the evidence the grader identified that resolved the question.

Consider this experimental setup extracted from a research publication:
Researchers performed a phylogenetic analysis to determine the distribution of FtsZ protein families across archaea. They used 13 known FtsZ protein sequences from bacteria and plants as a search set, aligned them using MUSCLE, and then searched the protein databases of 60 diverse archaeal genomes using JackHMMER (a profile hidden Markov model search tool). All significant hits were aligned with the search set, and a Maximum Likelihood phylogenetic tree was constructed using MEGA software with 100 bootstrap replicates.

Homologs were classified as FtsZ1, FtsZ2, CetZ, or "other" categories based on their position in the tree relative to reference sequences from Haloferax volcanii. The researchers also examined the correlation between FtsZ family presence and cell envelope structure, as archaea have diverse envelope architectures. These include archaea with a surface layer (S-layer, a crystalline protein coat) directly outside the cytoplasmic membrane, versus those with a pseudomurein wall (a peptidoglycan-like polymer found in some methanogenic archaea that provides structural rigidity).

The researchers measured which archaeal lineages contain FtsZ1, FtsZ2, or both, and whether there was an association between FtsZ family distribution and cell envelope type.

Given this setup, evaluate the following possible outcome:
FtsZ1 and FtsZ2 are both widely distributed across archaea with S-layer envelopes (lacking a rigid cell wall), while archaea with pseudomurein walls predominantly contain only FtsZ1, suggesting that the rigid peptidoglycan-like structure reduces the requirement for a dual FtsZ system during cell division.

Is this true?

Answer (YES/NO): YES